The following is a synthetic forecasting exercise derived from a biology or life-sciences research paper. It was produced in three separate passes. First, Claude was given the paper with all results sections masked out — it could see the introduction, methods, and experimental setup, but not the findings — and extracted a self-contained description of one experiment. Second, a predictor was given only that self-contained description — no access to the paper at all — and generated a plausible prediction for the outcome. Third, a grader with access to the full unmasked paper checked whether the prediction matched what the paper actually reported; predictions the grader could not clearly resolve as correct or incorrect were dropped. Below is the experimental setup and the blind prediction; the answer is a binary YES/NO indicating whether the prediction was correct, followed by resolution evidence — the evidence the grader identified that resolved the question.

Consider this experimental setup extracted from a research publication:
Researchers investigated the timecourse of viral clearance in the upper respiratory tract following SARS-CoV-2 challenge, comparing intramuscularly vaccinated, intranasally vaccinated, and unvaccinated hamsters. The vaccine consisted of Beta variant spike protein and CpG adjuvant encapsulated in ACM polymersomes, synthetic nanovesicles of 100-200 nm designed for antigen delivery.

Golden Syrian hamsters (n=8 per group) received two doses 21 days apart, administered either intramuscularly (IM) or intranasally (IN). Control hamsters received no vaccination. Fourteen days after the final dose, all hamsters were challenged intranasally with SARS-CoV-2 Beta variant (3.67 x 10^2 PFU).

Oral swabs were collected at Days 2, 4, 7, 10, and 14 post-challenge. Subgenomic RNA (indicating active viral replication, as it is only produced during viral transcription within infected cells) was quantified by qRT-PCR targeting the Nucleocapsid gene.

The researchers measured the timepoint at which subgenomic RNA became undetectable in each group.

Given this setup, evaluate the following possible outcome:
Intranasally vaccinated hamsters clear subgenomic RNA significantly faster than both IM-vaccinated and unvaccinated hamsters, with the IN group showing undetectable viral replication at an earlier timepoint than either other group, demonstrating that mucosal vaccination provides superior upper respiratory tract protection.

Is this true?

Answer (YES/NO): YES